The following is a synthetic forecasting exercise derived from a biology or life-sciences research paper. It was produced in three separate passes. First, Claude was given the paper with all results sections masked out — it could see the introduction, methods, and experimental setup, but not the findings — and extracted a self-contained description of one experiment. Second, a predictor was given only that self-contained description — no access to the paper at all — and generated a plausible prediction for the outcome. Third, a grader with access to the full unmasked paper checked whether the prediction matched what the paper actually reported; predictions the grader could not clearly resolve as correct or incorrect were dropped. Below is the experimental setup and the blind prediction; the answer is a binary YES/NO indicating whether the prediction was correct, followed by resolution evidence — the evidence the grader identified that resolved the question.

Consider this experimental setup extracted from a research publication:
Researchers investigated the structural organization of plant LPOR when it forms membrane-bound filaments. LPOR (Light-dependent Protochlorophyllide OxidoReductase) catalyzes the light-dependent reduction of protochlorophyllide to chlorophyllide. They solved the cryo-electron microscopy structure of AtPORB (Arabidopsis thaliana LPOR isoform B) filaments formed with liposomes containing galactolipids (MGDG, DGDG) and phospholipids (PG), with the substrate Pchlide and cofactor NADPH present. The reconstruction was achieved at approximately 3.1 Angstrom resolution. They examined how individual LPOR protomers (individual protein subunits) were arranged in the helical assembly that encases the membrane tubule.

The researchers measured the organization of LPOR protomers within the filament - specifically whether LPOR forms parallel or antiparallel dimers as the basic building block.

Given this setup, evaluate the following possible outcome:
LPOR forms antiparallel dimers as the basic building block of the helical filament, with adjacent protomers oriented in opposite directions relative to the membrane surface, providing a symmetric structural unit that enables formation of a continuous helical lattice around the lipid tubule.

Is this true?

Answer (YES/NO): YES